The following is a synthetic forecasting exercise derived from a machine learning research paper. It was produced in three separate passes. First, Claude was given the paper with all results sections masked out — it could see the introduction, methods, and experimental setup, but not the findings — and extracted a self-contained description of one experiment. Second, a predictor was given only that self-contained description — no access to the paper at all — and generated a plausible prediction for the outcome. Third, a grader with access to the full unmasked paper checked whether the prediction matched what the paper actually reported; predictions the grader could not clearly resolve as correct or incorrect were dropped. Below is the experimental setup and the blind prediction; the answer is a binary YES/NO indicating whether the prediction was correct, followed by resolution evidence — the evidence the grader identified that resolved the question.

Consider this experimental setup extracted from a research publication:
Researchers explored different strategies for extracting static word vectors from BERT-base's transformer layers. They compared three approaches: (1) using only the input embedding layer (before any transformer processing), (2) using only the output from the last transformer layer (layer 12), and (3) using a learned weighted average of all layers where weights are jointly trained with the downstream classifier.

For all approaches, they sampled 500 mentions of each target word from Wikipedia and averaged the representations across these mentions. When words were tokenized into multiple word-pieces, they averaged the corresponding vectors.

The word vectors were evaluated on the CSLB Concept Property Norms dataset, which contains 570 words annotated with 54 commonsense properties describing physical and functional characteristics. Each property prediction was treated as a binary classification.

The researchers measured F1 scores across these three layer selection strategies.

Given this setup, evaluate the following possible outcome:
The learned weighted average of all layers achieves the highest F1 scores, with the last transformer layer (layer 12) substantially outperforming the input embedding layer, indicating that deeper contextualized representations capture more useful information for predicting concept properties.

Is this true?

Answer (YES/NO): NO